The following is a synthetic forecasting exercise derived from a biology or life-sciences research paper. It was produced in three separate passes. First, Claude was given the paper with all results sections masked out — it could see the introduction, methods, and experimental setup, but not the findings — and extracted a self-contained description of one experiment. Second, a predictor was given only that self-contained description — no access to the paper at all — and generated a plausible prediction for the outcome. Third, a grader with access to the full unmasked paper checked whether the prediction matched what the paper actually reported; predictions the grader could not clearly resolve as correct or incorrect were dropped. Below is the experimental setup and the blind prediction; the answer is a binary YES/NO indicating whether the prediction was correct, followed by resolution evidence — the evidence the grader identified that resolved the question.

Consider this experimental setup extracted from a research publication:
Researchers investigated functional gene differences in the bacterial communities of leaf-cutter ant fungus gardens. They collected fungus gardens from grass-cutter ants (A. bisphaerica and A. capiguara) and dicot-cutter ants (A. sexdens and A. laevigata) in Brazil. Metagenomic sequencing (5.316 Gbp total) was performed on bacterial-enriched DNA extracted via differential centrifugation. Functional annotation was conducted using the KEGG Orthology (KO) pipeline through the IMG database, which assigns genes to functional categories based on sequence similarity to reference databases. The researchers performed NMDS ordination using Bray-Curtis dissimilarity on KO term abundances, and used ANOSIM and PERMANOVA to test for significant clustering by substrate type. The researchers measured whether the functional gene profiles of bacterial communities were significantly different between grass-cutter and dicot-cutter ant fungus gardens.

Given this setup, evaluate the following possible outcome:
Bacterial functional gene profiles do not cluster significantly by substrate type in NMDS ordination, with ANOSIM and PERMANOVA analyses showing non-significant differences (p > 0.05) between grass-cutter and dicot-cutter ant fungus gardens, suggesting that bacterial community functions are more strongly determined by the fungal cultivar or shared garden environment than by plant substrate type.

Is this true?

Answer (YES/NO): NO